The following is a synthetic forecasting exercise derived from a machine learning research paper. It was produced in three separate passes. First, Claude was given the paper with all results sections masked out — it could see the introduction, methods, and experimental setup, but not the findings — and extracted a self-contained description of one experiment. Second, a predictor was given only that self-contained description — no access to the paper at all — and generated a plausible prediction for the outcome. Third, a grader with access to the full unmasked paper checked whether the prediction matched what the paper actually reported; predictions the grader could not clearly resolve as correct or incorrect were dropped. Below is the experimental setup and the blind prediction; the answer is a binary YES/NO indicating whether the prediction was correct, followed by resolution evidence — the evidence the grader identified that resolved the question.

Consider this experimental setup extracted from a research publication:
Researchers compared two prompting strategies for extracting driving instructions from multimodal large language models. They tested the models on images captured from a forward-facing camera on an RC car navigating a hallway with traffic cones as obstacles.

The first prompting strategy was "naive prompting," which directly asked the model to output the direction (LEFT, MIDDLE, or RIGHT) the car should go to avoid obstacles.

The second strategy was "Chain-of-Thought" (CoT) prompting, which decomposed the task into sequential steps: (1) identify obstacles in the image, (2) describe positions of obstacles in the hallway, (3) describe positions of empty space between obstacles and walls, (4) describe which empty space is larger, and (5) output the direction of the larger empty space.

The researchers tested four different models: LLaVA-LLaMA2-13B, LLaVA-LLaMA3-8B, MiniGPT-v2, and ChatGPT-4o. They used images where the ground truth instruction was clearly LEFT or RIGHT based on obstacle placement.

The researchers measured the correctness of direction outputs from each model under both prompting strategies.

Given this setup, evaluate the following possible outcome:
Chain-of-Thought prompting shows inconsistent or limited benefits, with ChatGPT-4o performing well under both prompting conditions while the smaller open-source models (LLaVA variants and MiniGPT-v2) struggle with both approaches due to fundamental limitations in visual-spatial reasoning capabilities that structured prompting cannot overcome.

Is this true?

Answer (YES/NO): NO